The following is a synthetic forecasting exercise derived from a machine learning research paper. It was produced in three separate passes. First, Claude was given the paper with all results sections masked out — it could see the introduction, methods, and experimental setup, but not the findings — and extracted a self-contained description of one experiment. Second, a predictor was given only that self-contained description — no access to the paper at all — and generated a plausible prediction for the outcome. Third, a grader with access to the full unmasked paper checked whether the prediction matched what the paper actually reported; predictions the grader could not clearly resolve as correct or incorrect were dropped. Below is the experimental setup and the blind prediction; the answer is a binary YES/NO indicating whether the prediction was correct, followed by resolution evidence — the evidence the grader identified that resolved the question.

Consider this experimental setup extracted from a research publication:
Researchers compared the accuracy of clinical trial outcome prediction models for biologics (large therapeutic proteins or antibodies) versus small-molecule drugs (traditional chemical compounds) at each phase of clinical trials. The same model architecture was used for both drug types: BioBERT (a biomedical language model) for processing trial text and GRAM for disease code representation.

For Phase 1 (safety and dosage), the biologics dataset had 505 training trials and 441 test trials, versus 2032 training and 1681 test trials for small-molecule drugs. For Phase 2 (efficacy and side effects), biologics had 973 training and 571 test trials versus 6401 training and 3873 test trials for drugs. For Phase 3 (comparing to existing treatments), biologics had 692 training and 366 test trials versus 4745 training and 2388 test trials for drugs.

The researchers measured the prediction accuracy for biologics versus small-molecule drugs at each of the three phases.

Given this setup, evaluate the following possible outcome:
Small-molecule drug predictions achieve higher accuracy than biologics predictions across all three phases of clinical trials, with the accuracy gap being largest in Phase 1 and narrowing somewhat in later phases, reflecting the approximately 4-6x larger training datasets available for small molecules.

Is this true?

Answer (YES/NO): NO